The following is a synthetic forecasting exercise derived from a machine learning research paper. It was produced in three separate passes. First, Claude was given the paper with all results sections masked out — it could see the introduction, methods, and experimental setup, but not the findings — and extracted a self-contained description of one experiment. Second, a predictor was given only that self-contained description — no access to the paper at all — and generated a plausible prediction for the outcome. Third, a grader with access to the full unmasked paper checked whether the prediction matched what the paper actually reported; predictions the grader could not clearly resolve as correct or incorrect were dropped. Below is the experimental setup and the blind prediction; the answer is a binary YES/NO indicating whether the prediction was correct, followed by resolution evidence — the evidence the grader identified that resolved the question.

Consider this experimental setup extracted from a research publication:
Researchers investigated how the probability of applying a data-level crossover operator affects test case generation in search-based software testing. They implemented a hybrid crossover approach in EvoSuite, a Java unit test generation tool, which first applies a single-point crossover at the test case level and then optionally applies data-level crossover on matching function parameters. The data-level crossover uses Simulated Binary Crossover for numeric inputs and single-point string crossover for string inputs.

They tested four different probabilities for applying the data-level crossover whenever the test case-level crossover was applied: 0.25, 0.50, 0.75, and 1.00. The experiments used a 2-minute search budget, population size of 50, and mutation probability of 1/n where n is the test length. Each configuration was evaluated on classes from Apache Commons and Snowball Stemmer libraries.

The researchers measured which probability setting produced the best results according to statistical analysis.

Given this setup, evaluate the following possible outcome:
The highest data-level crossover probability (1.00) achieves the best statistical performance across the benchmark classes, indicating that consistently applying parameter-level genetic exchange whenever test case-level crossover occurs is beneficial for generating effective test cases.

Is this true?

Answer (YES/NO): YES